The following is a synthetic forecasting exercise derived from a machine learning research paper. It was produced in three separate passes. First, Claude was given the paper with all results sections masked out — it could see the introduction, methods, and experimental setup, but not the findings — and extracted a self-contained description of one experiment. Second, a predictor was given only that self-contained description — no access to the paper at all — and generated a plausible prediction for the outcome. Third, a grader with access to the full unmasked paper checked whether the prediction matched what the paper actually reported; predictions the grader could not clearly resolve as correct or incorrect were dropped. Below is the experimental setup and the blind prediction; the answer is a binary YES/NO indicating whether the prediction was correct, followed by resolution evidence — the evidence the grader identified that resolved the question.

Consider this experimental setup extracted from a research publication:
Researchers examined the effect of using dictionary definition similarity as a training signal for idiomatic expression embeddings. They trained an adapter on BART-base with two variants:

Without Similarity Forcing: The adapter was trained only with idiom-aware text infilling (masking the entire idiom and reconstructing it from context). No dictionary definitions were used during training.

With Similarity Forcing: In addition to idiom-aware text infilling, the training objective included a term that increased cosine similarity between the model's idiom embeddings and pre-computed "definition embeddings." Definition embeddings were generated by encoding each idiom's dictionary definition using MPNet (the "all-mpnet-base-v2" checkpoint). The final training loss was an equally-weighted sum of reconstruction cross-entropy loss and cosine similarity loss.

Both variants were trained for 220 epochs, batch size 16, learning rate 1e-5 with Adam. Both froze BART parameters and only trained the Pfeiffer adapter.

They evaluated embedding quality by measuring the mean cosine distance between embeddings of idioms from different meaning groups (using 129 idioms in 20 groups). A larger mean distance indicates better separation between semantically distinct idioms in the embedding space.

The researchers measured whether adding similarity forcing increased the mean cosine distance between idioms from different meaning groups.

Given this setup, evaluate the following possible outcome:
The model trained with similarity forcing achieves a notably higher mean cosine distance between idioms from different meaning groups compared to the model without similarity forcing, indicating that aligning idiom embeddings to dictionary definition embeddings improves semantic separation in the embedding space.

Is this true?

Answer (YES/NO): NO